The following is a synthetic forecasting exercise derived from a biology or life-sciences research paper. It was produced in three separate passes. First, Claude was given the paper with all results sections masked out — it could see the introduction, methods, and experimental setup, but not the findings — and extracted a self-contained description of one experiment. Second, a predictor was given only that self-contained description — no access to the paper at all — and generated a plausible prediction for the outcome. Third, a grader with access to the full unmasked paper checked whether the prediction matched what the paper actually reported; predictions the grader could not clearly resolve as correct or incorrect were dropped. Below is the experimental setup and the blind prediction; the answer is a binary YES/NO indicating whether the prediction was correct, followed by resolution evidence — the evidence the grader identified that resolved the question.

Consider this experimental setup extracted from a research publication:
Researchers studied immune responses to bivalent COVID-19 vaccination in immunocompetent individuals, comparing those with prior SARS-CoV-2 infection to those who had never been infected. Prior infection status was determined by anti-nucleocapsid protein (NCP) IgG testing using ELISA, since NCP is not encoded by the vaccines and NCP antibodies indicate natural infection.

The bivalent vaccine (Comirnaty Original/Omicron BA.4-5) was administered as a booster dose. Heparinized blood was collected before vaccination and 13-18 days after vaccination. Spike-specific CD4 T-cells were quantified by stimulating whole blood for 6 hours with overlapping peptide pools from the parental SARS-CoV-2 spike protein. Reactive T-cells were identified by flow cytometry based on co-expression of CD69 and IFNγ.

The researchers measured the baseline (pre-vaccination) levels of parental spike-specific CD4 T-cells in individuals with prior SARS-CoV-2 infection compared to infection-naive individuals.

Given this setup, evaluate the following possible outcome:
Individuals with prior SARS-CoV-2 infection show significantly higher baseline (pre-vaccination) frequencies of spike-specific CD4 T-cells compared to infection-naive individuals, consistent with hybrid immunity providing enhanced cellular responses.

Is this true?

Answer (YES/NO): NO